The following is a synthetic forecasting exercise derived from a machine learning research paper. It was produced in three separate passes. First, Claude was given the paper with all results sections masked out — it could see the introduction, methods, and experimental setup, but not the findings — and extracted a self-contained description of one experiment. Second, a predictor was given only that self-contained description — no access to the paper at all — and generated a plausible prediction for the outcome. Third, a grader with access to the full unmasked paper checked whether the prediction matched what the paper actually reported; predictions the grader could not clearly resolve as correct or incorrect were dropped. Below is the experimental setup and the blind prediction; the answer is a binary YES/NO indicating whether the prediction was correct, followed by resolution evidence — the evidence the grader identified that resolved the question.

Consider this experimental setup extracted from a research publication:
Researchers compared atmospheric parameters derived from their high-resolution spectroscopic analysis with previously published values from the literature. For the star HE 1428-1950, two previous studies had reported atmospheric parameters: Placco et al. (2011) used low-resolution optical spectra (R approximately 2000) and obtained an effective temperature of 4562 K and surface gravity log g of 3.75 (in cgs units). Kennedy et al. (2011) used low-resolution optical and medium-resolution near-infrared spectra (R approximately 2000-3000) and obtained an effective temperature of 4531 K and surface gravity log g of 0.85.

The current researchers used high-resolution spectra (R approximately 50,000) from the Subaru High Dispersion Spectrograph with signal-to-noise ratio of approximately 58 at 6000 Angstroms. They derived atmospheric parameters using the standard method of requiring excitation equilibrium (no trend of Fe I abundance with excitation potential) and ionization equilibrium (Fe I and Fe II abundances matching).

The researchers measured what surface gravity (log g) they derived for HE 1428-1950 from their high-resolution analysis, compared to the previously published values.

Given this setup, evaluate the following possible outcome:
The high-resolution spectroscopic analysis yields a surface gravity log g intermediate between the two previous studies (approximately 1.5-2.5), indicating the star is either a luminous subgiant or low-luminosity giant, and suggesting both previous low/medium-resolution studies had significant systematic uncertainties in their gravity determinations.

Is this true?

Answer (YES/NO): NO